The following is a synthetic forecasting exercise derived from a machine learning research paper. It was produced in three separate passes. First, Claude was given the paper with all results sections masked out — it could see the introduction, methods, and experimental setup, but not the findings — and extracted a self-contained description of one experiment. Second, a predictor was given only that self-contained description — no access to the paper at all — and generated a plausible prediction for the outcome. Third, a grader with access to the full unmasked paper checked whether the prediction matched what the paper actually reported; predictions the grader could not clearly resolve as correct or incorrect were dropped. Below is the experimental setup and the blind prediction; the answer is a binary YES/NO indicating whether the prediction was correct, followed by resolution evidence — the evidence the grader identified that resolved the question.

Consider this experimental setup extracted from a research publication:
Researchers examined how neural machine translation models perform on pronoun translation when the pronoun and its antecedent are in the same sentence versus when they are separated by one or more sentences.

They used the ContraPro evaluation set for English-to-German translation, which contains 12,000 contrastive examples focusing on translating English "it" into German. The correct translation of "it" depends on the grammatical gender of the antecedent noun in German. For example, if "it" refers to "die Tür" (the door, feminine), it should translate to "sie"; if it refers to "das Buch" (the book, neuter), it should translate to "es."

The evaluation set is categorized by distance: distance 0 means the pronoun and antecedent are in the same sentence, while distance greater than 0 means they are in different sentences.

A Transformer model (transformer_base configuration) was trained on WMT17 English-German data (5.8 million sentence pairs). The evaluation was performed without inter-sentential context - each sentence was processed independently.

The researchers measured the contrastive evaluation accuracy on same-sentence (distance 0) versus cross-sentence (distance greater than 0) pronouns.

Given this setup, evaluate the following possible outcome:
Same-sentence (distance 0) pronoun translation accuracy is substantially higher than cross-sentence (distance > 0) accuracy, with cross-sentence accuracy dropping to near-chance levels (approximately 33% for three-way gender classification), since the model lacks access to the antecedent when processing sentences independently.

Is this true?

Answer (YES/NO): NO